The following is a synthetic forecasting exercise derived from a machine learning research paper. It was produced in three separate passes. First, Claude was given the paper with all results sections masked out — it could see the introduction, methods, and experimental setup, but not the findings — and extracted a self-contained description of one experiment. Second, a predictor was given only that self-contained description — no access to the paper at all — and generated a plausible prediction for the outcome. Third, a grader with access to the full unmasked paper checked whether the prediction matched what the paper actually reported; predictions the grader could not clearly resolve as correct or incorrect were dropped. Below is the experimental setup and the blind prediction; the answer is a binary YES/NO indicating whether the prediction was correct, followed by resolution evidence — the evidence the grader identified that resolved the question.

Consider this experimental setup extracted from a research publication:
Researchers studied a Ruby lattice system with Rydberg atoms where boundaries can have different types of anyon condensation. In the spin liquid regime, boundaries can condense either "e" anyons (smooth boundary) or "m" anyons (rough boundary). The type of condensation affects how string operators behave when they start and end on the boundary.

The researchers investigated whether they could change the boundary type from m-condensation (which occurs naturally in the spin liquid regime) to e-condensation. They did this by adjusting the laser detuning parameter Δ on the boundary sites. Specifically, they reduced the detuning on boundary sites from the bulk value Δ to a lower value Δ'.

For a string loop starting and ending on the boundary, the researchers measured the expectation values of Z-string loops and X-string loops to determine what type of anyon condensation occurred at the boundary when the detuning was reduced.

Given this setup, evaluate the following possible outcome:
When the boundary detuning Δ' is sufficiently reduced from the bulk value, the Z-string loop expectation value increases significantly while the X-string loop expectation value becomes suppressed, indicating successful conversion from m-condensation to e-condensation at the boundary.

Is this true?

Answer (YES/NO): NO